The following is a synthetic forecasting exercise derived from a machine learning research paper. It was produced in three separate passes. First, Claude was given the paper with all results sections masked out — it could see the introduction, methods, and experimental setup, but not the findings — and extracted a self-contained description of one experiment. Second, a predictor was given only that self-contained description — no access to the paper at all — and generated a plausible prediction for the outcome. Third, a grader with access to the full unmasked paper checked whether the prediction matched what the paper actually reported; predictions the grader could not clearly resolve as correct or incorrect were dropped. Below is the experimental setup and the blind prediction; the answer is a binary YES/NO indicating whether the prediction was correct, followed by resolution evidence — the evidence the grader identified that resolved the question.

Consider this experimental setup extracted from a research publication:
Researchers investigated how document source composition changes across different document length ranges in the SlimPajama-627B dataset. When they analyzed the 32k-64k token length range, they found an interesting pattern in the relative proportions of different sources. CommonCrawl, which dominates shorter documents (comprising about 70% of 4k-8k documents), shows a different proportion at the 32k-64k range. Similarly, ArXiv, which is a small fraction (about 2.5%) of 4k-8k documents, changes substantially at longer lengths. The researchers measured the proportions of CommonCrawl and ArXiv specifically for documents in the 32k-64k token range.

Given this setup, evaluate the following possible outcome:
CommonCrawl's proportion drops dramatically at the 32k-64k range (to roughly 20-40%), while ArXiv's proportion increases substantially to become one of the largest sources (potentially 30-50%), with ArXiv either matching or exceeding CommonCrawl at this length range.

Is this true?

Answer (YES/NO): NO